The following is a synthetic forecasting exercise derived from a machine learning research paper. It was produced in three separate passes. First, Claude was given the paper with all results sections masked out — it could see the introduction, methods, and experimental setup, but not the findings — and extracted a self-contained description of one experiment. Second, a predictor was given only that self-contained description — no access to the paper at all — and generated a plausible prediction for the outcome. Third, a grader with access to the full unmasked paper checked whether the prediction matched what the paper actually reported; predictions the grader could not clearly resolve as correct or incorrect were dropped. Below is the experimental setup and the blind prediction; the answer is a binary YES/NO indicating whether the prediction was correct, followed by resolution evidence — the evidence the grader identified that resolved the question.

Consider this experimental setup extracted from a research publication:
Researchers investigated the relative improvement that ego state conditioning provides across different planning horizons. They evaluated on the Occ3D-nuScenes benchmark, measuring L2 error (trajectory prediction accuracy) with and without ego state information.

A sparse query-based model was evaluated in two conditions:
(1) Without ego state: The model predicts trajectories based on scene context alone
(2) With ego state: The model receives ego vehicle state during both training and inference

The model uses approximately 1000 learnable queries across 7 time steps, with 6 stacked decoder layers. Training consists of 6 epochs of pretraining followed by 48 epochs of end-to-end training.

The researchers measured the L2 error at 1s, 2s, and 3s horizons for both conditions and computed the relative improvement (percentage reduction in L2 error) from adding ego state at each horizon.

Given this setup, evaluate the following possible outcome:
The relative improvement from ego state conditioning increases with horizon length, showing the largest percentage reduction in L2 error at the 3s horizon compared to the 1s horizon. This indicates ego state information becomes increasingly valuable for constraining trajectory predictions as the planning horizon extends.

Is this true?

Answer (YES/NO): YES